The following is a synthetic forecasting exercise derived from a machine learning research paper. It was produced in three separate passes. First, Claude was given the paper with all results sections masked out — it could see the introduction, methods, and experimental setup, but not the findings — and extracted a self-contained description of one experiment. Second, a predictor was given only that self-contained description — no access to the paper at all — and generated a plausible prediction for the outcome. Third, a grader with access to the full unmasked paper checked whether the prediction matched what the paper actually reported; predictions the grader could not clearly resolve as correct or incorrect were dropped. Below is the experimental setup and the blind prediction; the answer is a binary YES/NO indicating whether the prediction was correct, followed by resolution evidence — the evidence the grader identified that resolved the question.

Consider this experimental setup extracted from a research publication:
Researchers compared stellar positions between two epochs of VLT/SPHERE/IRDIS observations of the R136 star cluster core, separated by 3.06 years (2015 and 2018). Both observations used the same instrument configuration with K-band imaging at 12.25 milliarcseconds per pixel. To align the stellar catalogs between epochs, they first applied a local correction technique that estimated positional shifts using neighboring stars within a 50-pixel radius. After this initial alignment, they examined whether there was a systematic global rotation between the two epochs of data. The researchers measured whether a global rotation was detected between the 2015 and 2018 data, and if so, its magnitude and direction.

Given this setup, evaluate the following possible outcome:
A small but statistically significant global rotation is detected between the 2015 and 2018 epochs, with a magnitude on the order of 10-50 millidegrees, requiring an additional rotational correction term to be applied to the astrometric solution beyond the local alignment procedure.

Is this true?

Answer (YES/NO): NO